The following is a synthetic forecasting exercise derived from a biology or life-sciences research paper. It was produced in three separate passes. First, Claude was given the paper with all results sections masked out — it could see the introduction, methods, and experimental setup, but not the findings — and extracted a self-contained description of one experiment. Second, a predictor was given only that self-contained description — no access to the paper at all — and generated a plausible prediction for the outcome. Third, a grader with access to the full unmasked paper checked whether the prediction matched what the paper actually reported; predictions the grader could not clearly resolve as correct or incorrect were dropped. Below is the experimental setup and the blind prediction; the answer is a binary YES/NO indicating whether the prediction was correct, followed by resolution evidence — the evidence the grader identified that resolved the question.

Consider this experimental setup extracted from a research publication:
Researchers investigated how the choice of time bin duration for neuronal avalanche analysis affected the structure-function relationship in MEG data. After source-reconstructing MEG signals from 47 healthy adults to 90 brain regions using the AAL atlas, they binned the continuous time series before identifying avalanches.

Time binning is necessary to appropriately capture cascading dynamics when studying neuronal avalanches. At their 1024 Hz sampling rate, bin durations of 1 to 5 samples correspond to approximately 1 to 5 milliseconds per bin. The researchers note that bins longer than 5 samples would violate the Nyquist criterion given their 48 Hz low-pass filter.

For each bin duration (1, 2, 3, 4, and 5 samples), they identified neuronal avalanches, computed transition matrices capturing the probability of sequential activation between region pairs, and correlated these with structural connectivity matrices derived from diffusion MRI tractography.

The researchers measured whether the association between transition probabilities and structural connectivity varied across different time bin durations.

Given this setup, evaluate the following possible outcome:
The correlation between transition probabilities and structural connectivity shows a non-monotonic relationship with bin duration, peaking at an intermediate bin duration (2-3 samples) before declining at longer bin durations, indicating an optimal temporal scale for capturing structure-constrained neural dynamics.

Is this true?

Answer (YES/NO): NO